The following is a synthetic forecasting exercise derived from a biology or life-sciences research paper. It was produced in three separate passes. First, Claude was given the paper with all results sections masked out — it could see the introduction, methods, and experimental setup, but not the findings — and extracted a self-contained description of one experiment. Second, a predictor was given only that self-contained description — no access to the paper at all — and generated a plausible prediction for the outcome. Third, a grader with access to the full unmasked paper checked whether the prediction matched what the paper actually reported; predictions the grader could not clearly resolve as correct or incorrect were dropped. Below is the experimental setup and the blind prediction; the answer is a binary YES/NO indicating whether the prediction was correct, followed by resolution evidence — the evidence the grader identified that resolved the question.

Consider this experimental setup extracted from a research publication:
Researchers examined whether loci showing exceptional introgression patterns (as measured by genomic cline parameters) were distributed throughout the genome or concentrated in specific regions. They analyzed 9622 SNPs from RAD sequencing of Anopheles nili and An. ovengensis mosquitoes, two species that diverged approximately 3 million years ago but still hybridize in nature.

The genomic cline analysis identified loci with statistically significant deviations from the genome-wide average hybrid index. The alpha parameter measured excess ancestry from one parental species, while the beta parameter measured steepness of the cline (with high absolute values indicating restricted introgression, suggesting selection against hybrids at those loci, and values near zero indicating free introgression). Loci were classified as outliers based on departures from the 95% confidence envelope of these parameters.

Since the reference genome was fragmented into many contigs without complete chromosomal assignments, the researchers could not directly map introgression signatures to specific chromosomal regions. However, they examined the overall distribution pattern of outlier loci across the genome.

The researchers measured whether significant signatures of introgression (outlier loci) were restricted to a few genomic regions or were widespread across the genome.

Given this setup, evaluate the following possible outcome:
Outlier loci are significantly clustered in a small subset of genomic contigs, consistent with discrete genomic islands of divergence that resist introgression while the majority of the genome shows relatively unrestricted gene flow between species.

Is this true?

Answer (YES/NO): NO